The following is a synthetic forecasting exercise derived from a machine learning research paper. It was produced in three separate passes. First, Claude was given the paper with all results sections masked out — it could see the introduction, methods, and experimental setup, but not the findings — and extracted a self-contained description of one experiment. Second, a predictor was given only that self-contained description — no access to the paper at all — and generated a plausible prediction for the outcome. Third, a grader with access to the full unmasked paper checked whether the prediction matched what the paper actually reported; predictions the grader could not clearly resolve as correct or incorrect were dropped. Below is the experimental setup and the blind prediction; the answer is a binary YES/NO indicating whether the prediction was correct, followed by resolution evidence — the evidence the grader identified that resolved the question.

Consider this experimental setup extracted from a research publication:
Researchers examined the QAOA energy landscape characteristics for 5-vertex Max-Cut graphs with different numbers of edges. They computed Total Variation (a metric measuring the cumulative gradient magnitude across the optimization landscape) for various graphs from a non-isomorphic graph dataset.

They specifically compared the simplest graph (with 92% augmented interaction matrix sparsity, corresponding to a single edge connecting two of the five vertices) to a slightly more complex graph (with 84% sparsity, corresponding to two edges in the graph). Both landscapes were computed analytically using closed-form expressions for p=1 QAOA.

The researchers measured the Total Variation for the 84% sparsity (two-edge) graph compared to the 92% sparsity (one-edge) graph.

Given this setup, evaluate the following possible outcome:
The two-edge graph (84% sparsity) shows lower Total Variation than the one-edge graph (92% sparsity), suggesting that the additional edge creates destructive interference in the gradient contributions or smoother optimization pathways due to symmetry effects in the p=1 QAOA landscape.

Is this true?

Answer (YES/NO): YES